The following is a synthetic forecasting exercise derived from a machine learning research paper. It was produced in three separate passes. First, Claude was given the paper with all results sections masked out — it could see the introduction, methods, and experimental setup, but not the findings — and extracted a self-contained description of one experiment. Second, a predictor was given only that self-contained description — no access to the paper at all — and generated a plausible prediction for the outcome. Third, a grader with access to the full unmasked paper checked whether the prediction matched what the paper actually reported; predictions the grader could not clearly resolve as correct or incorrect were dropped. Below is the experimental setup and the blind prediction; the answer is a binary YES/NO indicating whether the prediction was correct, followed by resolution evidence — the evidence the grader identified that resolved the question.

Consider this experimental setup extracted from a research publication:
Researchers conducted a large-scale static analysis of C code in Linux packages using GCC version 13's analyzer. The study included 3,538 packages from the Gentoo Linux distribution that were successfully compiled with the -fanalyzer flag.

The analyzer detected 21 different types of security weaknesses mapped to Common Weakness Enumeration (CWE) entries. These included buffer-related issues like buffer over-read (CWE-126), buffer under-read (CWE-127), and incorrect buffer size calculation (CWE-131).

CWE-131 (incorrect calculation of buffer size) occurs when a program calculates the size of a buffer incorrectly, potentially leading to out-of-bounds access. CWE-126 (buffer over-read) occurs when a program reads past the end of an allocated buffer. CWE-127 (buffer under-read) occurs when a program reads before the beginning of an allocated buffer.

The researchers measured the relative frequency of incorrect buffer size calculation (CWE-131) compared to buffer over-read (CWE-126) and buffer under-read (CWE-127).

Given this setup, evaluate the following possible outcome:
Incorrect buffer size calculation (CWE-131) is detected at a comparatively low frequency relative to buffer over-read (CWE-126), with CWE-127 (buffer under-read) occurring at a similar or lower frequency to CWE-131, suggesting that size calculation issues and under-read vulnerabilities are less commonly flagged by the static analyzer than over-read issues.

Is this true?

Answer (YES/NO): NO